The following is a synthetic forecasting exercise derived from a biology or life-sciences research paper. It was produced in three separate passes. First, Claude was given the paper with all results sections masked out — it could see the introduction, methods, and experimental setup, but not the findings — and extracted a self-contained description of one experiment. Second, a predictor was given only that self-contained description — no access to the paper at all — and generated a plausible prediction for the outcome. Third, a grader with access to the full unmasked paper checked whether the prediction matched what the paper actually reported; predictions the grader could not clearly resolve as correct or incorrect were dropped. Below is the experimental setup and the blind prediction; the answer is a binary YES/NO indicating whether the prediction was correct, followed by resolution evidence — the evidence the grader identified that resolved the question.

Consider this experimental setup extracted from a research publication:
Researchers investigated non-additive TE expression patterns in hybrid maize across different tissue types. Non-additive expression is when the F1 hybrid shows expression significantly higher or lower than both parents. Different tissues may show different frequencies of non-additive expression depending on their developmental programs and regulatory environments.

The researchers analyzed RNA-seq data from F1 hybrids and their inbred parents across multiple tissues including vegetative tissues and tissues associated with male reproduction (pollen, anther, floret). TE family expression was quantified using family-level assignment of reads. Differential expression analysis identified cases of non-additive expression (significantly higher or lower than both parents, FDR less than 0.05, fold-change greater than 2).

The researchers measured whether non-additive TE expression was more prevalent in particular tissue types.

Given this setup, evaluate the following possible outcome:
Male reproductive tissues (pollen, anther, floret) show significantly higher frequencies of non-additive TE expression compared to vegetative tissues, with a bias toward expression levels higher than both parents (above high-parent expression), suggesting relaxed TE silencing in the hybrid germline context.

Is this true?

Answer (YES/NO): NO